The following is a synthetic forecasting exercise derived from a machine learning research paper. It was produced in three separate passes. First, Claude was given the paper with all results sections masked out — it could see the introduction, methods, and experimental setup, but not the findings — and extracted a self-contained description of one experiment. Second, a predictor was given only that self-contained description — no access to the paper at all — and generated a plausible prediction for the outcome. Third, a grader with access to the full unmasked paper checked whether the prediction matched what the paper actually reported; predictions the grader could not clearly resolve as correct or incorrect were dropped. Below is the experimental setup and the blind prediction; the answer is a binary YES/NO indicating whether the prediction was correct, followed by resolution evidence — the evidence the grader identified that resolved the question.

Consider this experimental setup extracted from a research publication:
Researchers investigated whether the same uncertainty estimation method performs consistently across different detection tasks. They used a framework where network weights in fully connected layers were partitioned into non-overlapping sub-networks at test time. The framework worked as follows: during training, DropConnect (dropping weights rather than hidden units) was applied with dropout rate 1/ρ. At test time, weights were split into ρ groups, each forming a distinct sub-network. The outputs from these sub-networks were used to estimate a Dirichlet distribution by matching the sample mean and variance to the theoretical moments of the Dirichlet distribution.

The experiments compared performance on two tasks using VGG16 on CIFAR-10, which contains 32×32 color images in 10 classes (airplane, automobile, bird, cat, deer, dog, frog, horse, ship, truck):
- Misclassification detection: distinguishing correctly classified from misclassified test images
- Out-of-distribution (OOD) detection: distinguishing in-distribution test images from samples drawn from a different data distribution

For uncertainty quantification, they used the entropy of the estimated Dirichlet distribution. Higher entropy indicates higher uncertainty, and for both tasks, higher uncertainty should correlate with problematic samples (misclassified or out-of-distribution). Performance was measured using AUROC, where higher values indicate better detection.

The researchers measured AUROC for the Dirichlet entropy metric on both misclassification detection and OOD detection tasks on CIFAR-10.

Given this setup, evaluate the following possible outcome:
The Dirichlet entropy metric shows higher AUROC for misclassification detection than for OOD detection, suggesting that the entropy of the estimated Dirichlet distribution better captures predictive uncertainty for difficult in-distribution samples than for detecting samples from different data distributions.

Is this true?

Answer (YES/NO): NO